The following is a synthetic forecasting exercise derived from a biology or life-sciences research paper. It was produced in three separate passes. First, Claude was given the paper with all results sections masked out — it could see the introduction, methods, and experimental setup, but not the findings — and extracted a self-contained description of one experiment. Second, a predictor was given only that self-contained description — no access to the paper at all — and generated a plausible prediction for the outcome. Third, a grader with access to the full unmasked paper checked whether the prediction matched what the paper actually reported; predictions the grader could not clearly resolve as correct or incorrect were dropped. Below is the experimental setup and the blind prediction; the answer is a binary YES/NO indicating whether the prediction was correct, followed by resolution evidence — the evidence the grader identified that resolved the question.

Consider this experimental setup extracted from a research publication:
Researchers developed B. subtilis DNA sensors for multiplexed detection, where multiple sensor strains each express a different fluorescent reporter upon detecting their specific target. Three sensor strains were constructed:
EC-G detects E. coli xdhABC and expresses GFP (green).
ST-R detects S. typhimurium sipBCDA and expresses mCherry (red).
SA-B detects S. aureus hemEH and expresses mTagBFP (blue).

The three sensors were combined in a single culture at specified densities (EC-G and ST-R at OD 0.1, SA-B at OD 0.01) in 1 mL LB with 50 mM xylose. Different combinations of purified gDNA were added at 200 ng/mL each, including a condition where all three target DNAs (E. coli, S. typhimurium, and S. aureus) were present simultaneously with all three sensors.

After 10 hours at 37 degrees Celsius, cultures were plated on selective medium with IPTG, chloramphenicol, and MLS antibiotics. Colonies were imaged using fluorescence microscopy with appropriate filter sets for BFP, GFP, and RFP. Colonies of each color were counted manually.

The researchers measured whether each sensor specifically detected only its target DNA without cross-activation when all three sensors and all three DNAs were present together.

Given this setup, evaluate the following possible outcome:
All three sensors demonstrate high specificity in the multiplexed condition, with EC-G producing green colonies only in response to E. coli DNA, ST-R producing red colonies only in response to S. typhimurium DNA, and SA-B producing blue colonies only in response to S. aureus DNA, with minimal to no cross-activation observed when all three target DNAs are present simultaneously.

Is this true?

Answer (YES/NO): YES